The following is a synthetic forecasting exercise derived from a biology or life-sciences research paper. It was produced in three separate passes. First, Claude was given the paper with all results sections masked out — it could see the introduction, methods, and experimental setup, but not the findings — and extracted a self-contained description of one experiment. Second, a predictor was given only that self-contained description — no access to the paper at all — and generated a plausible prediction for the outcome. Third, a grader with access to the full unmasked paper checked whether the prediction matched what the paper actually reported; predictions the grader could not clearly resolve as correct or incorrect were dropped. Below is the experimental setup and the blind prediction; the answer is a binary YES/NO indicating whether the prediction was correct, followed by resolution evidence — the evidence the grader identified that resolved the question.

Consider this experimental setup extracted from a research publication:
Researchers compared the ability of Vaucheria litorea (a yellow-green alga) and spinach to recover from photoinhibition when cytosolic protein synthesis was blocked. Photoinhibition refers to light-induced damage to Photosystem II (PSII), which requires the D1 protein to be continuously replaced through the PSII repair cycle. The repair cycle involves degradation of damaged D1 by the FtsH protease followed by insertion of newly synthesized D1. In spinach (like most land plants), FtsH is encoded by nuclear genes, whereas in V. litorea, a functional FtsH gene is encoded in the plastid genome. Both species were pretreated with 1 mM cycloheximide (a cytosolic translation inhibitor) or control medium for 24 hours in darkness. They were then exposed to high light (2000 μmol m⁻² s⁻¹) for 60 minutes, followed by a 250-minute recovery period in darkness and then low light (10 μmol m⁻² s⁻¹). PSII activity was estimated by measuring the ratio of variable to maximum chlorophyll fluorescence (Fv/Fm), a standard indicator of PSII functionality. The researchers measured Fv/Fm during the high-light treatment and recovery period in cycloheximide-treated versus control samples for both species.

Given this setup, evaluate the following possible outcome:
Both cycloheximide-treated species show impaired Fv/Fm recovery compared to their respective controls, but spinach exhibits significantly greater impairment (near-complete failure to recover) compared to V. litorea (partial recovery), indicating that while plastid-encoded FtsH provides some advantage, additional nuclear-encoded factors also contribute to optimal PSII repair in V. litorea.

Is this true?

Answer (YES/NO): NO